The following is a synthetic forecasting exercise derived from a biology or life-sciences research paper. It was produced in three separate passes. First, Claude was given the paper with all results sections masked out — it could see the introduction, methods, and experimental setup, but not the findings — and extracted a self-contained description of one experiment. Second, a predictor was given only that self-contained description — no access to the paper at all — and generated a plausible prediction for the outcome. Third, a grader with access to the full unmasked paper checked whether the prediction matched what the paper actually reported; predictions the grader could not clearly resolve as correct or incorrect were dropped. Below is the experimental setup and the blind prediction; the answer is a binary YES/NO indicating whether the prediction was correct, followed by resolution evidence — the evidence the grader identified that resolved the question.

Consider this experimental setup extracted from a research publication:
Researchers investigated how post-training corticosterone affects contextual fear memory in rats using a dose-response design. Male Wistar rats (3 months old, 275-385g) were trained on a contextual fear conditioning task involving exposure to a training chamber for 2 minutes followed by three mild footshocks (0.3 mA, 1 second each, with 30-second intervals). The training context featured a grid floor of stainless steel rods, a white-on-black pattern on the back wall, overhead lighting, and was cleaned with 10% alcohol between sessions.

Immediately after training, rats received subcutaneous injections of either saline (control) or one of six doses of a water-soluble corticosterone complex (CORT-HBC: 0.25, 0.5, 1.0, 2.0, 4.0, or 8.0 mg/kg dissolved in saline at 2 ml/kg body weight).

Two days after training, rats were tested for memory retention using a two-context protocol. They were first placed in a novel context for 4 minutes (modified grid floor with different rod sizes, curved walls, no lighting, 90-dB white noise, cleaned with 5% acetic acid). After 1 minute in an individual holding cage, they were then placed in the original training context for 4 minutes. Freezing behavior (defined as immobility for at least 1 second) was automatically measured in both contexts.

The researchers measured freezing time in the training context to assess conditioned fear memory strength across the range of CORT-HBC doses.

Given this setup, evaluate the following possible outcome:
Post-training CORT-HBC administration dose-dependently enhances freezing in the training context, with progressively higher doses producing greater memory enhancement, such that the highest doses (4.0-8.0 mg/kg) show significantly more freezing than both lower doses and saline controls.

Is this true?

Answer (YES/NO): NO